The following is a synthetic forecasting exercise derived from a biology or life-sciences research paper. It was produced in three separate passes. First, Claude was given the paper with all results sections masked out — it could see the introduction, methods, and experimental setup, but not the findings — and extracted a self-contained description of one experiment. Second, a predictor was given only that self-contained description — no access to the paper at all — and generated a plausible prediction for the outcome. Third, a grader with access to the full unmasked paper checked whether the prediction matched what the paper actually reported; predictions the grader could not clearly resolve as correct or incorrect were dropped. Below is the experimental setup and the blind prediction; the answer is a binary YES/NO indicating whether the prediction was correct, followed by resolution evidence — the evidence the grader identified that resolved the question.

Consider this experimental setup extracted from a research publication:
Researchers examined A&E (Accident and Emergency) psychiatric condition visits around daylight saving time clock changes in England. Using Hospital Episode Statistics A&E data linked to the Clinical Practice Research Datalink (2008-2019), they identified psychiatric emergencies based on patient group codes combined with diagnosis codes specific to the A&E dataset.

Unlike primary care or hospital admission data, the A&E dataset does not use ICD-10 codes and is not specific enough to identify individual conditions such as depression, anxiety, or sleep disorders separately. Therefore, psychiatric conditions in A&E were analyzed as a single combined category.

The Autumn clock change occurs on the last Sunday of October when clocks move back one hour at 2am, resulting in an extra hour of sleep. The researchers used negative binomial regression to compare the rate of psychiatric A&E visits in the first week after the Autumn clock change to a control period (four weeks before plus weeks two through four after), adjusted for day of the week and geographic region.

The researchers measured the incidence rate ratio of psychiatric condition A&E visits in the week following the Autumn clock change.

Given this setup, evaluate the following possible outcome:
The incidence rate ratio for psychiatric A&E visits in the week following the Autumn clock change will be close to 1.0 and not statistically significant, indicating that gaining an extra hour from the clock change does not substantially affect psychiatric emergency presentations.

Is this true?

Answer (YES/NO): NO